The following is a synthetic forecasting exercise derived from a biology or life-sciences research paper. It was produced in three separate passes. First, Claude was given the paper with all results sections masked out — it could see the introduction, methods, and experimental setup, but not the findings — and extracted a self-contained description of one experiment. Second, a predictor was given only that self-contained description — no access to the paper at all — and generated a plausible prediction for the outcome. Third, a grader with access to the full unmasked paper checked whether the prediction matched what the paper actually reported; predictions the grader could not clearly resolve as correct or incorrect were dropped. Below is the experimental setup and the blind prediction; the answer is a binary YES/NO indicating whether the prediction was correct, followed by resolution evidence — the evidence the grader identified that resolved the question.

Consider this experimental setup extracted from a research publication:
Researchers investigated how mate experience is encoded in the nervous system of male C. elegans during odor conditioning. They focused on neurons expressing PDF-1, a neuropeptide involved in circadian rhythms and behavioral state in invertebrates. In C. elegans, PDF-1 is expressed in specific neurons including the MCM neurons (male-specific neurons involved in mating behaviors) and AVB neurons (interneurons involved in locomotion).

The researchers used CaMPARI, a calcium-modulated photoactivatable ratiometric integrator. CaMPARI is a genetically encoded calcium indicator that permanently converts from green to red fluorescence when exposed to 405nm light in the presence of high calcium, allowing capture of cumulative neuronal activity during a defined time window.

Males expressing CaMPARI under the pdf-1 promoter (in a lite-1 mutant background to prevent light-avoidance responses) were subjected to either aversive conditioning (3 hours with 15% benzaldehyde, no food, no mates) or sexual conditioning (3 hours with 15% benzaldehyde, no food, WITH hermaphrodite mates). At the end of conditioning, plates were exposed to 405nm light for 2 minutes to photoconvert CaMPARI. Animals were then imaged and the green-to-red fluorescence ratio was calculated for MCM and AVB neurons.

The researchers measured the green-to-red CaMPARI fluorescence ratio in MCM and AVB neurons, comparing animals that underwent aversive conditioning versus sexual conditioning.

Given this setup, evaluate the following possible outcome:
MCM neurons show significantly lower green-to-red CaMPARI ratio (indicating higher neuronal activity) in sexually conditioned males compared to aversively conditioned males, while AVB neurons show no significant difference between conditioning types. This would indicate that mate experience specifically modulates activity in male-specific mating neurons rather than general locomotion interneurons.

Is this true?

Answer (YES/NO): NO